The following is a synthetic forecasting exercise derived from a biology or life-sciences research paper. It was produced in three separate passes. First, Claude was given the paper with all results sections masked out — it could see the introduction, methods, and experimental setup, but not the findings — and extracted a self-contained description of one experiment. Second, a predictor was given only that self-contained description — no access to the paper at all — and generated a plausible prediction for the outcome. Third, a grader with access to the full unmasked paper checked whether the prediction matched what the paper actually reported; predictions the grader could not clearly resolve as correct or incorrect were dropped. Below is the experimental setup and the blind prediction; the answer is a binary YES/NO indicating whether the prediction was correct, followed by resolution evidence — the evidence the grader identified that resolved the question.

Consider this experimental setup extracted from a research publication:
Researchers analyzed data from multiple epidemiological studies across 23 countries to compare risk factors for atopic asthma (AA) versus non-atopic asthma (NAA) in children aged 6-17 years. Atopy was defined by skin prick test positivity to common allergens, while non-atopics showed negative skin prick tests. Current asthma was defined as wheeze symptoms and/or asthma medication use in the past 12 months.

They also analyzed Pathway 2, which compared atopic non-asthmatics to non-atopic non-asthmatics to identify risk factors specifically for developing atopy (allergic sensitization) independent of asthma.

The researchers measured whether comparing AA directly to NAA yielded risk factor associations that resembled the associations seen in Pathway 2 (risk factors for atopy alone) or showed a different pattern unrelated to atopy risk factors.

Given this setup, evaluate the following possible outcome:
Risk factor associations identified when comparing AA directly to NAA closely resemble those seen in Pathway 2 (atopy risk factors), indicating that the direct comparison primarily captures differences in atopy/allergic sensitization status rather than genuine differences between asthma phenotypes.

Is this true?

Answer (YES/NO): NO